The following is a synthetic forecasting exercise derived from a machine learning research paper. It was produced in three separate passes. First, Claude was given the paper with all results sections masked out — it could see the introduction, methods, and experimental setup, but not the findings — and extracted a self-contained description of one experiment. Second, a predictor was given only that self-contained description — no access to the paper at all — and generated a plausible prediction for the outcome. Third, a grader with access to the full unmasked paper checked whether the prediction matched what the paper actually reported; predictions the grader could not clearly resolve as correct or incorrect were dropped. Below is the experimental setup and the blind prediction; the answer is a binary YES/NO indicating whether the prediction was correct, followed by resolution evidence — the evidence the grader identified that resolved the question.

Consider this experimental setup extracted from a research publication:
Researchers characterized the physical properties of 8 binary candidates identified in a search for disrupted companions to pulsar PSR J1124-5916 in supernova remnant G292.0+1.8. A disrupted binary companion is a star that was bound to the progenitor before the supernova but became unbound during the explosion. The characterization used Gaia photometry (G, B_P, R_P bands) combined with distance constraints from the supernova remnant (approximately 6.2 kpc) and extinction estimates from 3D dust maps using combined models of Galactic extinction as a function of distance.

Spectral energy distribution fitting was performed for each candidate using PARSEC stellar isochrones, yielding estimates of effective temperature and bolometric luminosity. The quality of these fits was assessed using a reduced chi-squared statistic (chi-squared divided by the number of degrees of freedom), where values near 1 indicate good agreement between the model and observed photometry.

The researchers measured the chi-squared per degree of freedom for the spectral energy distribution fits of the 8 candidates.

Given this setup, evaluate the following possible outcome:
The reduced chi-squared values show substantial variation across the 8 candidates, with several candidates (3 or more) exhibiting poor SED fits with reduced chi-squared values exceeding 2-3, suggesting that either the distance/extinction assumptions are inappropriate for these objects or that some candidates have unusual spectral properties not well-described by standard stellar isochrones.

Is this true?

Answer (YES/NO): NO